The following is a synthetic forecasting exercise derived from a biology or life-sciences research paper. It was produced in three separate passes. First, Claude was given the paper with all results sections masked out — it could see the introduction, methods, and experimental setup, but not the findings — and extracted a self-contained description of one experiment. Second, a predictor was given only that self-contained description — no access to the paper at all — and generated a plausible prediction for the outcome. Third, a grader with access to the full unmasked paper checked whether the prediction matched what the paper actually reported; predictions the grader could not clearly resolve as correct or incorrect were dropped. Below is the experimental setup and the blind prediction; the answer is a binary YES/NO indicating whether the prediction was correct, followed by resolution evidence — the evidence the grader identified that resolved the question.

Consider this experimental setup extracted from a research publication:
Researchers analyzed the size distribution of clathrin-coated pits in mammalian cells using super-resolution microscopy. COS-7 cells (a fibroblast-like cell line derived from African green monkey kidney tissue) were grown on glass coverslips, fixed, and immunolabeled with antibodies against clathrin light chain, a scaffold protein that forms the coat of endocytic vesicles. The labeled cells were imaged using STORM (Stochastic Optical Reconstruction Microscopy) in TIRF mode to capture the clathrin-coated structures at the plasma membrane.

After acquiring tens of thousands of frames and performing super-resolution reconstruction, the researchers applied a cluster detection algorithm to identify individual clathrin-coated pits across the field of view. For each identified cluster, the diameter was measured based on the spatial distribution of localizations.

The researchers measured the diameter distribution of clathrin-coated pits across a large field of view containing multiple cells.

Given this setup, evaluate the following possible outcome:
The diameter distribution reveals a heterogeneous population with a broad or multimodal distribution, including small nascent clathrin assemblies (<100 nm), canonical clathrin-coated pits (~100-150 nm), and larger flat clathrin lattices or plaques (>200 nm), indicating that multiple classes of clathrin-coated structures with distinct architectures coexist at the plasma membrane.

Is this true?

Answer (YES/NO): NO